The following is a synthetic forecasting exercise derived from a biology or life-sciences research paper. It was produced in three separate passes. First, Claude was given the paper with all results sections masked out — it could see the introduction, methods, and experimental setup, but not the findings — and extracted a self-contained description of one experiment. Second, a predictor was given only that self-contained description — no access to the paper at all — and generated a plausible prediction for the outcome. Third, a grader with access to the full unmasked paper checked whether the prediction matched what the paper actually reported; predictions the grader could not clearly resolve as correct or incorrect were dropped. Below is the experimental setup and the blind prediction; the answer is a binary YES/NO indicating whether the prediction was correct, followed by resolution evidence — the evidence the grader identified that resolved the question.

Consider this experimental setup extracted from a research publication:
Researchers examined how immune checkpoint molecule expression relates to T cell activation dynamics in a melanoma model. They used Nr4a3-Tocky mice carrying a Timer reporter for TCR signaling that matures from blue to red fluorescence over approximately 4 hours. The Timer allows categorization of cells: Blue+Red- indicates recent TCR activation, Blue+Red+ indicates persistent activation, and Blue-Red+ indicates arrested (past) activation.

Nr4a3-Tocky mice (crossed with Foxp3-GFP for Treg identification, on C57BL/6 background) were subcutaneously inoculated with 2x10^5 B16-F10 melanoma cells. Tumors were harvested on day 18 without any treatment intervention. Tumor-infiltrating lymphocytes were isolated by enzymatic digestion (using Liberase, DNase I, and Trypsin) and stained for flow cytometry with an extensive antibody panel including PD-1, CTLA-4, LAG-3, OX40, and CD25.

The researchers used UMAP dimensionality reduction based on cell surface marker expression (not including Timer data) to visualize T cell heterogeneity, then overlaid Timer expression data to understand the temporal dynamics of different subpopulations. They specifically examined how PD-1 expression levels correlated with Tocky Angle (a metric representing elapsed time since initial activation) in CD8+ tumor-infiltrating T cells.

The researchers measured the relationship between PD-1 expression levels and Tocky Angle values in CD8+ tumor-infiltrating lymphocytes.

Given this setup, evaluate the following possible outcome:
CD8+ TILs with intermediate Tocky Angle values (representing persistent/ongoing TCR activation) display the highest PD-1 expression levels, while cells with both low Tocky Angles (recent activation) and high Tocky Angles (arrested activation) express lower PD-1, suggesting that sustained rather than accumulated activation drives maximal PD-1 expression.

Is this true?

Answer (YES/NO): YES